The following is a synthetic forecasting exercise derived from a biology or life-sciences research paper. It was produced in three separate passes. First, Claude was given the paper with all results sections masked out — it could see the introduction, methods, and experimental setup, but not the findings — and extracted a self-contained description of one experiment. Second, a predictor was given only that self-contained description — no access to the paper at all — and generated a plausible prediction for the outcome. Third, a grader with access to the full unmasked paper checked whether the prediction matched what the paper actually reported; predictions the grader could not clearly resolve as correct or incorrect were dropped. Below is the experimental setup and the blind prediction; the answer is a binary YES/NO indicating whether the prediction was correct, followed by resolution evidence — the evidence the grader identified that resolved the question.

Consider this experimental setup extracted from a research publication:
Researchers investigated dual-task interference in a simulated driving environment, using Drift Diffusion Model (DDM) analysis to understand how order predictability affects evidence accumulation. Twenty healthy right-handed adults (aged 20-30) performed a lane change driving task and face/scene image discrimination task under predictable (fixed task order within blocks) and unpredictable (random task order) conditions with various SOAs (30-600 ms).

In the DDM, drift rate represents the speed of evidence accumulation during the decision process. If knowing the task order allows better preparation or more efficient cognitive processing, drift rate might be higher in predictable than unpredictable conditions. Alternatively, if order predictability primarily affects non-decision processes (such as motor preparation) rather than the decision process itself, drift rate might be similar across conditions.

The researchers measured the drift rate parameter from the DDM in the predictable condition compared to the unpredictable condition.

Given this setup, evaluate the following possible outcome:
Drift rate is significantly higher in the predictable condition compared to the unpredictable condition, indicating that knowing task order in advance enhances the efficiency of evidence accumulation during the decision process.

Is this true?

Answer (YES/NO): NO